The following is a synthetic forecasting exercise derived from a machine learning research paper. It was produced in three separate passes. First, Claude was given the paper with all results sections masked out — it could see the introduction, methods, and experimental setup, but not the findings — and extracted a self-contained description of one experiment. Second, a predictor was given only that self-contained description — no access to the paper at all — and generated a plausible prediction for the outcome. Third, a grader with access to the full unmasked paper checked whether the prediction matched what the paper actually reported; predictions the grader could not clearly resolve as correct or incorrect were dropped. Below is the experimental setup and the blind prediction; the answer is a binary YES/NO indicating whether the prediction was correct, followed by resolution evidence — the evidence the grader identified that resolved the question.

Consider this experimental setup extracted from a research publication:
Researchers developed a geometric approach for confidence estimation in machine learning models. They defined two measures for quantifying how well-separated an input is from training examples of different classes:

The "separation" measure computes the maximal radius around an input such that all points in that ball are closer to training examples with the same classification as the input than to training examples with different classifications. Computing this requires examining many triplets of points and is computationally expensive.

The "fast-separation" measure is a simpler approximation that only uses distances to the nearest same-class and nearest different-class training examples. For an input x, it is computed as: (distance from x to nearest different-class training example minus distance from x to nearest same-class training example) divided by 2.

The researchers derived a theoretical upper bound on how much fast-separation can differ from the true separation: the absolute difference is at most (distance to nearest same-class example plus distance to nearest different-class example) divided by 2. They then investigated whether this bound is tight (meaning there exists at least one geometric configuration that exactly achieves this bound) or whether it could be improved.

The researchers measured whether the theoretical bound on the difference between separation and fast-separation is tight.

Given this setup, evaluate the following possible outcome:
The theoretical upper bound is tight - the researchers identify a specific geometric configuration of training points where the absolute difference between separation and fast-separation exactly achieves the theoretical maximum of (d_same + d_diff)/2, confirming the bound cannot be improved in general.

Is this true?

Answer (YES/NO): YES